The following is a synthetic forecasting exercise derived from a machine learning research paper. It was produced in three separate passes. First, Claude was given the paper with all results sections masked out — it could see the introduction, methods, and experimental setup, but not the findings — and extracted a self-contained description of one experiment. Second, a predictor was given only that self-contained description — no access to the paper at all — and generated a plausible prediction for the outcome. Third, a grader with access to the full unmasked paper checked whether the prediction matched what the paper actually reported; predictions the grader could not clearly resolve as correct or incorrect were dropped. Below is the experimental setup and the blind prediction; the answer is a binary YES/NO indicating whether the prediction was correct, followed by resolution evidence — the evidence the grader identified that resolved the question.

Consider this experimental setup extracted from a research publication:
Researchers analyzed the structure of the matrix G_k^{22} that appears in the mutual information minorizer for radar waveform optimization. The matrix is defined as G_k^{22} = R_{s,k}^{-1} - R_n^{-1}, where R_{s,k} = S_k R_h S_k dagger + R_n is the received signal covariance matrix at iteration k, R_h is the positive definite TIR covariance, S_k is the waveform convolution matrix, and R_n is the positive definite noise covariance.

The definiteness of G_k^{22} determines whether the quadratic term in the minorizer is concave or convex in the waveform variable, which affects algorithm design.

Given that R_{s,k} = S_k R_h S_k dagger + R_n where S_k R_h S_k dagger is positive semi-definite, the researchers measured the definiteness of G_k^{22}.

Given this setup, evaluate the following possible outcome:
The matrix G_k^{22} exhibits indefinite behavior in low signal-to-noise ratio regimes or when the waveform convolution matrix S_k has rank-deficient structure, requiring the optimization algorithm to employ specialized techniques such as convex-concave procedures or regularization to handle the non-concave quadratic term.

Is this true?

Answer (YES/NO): NO